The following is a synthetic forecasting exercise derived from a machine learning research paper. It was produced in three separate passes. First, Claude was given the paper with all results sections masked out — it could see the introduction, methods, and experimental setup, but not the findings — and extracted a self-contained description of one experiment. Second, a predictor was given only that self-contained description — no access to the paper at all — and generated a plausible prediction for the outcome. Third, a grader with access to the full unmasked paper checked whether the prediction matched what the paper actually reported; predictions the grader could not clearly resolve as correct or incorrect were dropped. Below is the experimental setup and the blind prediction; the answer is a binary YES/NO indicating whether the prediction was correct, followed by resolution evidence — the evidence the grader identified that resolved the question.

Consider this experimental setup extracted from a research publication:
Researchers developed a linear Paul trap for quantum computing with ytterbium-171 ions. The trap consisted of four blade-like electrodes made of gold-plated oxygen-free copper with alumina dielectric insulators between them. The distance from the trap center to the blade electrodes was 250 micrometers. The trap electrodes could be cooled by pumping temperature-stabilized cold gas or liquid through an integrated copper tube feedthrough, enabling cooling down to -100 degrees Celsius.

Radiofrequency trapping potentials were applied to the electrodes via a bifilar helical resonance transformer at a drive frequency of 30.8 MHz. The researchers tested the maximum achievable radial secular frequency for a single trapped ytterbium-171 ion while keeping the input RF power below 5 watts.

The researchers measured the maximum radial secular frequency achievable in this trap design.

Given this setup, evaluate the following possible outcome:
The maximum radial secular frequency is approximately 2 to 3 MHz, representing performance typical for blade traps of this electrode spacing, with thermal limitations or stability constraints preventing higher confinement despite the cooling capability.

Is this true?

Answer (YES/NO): NO